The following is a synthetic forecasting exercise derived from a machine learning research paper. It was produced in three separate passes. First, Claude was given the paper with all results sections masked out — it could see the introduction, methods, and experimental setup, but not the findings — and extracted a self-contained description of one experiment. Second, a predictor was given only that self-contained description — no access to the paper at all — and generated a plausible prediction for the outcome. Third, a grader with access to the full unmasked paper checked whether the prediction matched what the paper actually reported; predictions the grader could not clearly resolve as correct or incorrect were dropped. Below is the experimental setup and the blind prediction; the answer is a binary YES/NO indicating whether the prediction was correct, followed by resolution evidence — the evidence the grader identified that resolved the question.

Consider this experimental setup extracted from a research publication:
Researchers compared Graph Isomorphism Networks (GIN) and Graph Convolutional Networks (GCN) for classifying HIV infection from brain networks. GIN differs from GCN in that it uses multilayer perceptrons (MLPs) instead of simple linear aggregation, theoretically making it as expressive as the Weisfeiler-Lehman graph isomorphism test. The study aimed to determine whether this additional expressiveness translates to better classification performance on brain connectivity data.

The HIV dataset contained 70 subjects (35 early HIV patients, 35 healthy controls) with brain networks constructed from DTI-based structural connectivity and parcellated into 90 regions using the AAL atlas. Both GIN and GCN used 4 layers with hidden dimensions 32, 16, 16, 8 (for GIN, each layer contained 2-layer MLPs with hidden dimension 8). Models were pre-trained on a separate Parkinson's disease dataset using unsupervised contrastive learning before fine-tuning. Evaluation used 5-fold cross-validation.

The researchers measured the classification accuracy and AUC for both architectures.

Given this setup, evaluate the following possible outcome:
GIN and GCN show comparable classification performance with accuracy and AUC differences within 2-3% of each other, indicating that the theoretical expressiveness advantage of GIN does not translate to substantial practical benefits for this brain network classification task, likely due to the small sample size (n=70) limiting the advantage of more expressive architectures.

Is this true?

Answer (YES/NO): YES